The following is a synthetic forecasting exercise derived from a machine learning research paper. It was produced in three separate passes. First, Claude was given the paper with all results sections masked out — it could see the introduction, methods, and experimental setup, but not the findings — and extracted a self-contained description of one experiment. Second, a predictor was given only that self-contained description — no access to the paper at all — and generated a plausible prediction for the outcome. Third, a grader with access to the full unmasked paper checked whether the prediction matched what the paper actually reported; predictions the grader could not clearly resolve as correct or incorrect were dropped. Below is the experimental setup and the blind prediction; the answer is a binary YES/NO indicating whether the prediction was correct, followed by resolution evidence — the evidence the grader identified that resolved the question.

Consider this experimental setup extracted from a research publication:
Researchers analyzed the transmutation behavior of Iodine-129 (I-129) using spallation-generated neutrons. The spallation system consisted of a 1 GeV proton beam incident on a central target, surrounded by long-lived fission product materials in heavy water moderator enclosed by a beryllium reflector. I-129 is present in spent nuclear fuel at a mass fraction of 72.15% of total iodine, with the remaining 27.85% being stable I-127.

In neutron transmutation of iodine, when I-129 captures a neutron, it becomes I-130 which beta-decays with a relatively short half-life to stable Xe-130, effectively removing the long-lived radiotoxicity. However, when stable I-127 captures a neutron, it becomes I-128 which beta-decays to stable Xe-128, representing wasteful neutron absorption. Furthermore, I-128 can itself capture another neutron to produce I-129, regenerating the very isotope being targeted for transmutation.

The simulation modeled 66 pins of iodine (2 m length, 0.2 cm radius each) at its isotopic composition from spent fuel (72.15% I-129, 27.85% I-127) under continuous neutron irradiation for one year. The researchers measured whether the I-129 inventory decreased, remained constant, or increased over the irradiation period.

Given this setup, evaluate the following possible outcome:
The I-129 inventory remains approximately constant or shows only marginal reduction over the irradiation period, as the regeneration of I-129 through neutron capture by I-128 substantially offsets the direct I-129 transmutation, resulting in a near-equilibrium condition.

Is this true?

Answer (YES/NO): NO